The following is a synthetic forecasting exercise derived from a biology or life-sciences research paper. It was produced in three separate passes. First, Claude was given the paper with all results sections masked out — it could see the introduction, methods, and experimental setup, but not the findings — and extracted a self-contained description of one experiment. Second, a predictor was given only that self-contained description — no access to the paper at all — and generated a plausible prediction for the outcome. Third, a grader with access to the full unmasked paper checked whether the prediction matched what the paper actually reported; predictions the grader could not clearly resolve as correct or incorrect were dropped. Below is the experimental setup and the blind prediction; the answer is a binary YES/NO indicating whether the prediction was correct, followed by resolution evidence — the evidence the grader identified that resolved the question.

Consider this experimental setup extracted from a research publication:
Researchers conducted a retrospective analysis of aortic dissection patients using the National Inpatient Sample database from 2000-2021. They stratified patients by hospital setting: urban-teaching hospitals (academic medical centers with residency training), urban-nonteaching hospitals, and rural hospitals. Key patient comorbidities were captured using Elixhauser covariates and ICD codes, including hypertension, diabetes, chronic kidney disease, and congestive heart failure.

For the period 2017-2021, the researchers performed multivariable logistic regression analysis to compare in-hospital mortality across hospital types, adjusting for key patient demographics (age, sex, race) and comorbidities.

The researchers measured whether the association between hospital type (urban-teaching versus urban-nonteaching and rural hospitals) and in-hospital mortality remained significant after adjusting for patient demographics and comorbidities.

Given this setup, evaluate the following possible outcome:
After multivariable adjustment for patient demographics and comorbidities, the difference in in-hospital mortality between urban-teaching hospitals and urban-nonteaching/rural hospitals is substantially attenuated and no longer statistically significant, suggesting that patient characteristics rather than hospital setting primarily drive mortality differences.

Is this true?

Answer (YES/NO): NO